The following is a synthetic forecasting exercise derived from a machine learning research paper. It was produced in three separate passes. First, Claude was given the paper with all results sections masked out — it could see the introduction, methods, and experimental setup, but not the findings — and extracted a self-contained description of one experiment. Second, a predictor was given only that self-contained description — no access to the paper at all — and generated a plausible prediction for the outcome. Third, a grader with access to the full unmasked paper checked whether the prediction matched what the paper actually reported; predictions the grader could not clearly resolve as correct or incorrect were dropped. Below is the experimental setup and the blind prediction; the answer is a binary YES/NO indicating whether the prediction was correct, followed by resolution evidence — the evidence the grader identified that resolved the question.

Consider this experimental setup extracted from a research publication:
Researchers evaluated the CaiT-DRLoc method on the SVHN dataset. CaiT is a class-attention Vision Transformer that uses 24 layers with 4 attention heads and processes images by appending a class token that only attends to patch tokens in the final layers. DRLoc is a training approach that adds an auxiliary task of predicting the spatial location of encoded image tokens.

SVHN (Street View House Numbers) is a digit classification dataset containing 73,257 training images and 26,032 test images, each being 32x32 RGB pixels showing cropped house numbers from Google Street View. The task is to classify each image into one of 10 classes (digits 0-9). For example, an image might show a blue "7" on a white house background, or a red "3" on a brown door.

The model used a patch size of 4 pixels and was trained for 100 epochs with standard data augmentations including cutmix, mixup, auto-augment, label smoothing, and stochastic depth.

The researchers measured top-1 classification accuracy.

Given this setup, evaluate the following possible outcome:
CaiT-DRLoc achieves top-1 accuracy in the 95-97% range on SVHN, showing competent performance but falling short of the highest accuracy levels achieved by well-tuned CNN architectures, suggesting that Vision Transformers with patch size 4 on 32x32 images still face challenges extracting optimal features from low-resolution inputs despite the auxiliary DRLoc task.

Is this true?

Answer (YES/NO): NO